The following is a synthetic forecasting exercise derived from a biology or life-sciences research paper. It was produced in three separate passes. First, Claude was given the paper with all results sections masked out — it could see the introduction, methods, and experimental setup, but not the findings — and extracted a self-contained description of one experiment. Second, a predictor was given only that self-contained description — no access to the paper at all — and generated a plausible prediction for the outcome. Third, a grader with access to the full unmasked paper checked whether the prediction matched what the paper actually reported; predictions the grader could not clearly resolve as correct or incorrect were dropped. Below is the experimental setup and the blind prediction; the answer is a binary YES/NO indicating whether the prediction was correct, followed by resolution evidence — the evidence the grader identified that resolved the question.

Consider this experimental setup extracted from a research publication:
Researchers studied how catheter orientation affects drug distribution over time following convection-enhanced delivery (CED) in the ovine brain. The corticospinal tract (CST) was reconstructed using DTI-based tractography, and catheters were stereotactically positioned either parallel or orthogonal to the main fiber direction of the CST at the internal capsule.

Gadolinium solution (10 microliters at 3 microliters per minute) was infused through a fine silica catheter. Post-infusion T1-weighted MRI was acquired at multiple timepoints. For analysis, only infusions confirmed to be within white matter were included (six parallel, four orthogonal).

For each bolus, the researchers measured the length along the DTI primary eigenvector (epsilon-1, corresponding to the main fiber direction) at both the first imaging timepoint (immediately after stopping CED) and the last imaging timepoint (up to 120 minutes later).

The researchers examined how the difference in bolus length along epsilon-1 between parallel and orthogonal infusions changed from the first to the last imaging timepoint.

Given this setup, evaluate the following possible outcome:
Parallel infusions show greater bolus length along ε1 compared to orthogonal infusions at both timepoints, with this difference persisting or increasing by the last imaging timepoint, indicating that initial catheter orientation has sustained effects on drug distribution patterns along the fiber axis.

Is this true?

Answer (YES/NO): NO